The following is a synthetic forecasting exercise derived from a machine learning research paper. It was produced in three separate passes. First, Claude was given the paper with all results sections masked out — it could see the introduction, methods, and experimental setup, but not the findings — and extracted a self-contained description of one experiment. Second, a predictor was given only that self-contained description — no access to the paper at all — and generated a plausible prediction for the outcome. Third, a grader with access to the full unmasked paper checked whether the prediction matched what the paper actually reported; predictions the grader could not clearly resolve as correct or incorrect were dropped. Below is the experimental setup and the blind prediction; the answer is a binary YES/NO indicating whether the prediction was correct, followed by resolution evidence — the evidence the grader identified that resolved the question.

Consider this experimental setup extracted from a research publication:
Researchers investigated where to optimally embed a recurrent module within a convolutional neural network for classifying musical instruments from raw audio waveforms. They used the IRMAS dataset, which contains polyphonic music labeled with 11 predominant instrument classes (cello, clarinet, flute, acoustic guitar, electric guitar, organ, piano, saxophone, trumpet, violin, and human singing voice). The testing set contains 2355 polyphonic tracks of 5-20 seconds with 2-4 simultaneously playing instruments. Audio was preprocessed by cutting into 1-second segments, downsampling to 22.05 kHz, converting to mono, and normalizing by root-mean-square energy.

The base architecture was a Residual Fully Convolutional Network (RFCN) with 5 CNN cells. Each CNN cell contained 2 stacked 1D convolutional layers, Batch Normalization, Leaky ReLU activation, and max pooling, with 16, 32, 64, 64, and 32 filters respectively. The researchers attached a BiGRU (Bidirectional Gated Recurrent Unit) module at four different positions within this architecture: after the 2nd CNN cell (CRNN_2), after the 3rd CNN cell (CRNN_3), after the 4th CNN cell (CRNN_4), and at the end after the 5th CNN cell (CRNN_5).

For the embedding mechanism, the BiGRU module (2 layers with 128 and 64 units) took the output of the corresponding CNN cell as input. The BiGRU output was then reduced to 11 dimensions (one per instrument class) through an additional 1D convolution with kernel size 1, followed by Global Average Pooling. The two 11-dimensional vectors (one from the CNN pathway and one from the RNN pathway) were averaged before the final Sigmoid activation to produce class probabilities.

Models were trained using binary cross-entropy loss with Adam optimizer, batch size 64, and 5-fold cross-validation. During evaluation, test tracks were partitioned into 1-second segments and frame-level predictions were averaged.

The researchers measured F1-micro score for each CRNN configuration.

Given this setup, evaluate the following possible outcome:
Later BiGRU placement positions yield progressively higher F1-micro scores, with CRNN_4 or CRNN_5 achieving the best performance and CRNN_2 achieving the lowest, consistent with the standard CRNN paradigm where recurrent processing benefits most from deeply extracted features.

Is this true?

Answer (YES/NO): NO